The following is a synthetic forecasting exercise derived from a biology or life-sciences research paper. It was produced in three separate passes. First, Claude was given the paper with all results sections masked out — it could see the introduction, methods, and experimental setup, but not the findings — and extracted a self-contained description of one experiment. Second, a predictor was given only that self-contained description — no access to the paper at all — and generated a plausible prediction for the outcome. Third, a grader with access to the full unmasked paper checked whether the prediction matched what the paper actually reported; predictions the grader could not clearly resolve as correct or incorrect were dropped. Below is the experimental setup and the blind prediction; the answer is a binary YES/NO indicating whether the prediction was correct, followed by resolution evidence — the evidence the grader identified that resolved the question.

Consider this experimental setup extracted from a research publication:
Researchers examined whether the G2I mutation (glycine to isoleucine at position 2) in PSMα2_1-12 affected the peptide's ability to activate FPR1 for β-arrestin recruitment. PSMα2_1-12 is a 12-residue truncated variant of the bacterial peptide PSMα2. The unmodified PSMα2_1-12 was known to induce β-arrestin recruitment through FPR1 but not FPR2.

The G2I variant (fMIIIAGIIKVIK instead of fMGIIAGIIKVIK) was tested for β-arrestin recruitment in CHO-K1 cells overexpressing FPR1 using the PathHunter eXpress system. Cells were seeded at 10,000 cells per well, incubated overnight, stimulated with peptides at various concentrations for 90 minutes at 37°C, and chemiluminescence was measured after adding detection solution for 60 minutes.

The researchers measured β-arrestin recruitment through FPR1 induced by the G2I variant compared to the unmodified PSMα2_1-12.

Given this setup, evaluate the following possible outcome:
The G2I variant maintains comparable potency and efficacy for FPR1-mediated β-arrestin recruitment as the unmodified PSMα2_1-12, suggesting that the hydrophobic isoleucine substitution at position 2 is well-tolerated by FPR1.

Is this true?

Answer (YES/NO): NO